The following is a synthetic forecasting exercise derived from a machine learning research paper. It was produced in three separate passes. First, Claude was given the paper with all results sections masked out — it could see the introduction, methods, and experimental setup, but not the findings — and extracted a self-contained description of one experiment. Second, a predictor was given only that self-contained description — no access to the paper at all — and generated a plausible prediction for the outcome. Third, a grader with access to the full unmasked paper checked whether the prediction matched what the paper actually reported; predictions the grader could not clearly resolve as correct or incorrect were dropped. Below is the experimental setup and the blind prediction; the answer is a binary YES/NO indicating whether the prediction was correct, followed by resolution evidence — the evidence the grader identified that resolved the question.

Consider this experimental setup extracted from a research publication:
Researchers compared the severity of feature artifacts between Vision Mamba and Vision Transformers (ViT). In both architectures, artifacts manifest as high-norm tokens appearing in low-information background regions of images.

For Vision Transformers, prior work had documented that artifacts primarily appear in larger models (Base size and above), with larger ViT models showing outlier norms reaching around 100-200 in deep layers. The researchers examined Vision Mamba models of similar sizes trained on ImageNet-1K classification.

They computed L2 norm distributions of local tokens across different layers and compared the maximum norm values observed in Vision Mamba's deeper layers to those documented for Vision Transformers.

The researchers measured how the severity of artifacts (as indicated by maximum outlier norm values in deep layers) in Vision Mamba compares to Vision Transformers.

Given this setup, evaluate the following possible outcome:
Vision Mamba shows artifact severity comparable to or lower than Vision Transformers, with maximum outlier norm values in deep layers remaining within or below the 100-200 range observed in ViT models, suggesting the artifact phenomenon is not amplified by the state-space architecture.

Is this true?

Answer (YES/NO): NO